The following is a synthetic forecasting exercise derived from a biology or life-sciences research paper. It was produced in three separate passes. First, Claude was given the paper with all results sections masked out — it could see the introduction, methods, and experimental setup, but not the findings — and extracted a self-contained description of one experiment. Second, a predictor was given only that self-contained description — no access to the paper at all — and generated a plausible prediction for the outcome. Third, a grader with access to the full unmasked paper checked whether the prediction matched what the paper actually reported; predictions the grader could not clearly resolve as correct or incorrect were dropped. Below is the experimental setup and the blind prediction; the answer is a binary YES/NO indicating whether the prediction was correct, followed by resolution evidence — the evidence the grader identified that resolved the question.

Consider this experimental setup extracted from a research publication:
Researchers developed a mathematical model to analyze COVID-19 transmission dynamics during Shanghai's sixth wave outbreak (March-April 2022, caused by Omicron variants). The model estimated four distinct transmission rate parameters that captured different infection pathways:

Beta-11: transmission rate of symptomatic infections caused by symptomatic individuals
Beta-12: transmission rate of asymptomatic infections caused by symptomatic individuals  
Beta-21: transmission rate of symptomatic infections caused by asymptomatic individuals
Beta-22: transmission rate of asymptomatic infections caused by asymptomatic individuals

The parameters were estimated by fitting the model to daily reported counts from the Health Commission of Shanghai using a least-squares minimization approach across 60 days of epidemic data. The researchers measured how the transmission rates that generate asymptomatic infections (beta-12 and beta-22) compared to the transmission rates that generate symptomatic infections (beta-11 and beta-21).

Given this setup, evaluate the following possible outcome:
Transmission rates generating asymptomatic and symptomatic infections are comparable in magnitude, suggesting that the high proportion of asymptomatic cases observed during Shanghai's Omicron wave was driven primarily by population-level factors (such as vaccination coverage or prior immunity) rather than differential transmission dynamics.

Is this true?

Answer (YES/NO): NO